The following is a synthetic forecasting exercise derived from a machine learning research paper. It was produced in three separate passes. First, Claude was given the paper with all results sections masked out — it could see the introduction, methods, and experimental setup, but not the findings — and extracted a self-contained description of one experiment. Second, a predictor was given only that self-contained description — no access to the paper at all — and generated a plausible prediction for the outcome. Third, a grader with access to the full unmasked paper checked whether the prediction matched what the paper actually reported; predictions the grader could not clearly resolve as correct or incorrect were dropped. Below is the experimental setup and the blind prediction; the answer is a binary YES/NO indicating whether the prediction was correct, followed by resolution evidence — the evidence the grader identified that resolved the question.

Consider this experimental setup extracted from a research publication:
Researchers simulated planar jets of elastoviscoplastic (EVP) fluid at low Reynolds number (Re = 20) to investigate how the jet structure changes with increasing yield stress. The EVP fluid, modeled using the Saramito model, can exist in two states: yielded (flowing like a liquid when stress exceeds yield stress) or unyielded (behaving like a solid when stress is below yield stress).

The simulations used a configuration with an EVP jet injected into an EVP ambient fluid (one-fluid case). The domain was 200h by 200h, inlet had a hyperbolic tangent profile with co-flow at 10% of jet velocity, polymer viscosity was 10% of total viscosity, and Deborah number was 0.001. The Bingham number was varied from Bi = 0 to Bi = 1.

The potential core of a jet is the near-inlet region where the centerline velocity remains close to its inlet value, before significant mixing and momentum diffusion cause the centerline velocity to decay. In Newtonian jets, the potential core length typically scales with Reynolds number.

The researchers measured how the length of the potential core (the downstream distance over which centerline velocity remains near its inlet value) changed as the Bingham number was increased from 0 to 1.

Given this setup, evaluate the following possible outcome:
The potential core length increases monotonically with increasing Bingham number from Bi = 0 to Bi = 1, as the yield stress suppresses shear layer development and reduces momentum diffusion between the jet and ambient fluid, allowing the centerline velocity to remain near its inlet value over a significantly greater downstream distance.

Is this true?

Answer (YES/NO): NO